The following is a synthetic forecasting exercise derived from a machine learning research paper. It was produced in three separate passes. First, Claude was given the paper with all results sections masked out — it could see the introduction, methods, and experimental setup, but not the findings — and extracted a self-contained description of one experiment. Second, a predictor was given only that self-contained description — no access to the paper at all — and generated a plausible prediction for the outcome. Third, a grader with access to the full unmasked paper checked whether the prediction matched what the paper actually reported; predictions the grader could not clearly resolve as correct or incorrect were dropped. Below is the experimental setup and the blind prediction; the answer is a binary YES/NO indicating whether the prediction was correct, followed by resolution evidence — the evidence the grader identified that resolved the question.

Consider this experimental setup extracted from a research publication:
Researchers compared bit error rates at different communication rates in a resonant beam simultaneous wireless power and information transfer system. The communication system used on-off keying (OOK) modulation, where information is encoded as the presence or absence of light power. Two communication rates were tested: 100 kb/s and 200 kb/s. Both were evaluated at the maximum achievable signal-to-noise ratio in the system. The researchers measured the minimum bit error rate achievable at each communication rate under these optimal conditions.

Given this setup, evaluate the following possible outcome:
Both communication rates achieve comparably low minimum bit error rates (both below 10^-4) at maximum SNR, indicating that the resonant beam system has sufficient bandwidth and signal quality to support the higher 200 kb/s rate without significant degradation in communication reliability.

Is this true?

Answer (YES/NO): NO